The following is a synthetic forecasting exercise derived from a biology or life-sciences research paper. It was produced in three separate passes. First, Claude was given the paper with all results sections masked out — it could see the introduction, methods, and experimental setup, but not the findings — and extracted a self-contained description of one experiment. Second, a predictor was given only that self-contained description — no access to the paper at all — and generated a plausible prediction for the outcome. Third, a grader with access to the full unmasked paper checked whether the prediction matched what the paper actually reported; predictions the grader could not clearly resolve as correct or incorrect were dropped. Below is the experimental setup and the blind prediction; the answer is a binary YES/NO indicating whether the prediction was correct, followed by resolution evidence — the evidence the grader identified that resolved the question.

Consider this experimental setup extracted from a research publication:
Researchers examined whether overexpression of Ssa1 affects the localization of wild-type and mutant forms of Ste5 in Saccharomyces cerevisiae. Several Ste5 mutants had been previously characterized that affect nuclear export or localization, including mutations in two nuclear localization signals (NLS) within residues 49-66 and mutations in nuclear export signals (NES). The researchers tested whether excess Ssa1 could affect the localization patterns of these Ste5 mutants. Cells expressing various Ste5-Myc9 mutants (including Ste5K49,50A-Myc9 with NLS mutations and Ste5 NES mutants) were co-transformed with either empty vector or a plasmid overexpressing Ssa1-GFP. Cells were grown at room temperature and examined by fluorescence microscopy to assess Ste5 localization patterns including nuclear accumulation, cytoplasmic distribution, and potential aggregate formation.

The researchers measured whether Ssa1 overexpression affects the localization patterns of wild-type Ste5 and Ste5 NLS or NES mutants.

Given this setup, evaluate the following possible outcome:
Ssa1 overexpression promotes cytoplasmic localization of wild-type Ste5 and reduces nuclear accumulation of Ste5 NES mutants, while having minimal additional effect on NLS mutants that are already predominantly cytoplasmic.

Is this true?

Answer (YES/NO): NO